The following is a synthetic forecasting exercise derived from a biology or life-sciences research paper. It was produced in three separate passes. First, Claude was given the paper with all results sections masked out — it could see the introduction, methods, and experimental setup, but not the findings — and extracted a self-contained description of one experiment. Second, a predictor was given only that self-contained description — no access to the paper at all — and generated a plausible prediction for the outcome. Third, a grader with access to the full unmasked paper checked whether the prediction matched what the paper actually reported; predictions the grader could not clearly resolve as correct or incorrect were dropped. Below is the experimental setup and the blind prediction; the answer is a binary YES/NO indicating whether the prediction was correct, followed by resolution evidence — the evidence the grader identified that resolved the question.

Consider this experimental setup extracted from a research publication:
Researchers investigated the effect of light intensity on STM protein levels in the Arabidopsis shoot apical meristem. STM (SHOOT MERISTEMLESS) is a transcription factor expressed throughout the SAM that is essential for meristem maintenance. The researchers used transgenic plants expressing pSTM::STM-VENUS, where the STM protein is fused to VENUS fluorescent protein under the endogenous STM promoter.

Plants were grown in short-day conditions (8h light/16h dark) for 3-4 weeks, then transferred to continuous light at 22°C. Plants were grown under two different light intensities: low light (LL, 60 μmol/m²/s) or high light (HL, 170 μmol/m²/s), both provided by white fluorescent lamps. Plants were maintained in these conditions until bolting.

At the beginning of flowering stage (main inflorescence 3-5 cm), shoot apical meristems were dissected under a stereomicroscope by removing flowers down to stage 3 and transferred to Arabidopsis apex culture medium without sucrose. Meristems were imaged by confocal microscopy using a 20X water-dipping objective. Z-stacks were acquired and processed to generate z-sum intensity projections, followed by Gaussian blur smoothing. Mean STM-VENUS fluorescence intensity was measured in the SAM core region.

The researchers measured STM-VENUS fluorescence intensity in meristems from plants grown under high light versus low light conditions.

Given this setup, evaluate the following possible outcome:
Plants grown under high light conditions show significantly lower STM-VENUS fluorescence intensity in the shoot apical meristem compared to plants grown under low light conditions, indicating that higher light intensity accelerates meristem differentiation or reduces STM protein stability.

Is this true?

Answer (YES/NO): NO